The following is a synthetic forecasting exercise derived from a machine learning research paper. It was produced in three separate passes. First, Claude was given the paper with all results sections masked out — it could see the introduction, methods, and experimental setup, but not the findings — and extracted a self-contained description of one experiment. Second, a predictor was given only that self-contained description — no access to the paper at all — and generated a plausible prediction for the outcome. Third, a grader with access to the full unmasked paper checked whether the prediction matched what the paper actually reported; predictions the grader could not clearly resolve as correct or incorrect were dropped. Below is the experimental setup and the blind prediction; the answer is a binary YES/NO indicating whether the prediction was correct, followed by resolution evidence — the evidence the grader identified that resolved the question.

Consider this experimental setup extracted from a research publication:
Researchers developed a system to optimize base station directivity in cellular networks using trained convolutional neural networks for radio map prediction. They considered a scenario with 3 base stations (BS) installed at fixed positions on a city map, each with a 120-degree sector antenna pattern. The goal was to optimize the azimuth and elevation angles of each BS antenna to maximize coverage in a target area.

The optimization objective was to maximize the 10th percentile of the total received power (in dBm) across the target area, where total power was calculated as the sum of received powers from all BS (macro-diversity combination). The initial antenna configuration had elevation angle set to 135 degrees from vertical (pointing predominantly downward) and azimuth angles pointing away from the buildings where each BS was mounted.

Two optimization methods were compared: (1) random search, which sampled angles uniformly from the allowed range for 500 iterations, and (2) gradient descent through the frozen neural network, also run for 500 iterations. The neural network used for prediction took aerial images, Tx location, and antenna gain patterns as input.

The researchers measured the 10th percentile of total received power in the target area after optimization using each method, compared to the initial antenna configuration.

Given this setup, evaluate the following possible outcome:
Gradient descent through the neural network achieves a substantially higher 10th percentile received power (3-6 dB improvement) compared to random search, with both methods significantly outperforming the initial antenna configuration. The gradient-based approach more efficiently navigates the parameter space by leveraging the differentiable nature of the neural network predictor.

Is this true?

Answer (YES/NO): NO